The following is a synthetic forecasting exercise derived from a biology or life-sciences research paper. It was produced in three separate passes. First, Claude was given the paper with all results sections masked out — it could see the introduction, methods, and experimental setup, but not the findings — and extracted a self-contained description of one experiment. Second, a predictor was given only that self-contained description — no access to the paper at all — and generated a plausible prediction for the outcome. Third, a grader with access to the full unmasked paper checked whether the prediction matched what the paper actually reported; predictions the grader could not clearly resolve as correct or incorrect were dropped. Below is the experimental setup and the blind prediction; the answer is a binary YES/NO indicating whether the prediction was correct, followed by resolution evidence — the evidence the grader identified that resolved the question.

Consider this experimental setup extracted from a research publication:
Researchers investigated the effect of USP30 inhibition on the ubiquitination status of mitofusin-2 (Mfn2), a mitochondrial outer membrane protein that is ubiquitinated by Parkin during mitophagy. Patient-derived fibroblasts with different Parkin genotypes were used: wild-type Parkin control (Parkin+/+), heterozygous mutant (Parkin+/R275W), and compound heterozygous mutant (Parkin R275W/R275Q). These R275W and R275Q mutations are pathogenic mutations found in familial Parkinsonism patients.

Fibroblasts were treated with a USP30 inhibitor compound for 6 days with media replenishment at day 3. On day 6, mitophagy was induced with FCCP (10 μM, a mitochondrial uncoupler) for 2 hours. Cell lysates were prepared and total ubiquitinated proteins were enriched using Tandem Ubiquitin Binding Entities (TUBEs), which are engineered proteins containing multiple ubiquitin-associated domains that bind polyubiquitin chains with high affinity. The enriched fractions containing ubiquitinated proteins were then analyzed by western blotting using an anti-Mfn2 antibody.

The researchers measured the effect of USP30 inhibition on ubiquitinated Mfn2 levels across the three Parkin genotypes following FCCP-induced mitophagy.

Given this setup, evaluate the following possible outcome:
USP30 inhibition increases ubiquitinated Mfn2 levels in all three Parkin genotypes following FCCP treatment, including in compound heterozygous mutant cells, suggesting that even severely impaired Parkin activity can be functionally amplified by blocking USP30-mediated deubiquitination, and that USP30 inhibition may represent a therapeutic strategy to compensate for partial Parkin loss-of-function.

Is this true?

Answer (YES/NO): NO